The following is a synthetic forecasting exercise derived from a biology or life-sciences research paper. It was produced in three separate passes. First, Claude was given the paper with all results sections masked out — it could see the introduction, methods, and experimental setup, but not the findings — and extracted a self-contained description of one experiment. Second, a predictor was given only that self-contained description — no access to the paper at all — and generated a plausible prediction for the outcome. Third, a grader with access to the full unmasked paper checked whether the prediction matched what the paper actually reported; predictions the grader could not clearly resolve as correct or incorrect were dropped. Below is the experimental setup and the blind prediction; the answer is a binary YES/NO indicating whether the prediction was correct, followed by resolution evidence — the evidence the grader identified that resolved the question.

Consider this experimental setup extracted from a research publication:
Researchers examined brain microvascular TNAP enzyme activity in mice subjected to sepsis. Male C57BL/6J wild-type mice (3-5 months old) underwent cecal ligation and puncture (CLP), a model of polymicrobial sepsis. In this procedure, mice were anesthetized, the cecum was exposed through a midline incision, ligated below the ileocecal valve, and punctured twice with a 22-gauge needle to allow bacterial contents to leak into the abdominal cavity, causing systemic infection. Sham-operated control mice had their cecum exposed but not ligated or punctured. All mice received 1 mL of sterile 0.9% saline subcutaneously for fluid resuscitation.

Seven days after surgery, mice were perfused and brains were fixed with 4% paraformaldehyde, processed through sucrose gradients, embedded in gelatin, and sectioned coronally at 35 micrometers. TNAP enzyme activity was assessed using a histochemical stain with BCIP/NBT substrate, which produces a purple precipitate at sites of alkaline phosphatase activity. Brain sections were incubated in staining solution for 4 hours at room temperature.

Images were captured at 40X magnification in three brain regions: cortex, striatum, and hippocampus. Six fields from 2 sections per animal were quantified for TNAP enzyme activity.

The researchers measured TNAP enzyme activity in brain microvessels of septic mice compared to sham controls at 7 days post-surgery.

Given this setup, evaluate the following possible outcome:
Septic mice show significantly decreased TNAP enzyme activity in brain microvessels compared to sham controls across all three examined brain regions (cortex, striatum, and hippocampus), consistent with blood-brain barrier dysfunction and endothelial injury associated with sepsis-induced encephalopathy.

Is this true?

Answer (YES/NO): NO